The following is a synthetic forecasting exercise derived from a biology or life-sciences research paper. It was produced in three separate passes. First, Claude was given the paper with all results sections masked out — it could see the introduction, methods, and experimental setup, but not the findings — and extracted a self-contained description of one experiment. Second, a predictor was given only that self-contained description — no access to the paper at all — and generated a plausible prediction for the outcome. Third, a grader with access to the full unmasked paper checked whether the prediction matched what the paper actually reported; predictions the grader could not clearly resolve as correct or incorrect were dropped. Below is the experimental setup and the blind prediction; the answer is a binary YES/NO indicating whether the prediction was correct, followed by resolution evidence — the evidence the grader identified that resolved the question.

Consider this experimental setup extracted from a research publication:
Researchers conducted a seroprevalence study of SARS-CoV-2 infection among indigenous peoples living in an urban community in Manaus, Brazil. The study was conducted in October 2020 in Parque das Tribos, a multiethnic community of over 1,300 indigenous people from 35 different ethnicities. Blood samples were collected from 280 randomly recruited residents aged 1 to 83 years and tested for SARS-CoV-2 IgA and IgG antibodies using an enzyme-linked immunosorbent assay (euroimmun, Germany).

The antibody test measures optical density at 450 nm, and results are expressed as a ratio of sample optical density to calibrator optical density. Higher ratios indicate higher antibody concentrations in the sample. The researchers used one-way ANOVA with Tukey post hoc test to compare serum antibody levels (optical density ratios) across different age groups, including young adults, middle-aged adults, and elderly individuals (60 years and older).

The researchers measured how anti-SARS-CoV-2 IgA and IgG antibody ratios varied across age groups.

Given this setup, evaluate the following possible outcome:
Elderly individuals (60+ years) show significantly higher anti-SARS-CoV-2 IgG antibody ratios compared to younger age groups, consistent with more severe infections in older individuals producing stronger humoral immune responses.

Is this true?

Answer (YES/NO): YES